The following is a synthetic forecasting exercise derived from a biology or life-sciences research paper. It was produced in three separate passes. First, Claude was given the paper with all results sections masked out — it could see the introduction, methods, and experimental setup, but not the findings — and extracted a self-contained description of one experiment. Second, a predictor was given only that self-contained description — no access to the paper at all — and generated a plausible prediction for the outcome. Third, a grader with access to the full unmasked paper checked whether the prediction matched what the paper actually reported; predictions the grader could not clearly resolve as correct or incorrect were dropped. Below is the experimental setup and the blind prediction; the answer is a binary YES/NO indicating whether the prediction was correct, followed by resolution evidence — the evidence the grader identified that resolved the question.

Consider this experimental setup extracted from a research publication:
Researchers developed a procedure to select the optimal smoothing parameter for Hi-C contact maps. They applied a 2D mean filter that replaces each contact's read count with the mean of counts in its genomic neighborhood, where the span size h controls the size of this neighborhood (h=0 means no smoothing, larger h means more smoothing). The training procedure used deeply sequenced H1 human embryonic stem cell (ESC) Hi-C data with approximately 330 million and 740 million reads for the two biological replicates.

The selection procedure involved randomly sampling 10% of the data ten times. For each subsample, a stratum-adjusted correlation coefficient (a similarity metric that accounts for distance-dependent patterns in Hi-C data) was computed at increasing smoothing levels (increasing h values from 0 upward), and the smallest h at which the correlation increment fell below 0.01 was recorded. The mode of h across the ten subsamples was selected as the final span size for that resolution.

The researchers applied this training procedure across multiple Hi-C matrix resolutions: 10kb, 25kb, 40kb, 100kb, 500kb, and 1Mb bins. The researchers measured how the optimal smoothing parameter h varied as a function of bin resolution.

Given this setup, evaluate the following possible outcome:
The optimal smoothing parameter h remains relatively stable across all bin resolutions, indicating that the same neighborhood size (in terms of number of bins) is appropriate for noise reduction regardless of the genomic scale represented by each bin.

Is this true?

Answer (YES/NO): NO